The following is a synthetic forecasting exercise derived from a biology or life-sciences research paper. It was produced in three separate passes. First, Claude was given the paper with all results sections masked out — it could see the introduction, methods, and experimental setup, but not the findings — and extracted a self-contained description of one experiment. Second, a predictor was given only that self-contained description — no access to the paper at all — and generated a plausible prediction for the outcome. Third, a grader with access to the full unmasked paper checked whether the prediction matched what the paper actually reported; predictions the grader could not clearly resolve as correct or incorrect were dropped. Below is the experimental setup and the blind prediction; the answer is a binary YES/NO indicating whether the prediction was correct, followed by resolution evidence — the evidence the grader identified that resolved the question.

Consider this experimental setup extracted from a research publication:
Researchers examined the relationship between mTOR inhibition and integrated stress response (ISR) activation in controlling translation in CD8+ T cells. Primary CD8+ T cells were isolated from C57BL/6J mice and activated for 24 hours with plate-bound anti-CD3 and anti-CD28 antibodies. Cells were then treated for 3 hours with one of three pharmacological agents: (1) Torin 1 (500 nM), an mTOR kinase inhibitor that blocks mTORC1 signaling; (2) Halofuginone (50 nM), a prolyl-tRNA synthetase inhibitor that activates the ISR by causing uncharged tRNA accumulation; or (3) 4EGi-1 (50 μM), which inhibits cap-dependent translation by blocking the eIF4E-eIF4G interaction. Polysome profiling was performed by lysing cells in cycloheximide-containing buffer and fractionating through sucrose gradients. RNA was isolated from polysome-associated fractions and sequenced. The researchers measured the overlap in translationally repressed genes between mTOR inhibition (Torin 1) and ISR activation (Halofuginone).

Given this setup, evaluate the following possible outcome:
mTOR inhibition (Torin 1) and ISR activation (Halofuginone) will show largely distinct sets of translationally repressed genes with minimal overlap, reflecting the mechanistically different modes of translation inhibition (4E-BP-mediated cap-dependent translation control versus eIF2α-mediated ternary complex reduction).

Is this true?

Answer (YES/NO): NO